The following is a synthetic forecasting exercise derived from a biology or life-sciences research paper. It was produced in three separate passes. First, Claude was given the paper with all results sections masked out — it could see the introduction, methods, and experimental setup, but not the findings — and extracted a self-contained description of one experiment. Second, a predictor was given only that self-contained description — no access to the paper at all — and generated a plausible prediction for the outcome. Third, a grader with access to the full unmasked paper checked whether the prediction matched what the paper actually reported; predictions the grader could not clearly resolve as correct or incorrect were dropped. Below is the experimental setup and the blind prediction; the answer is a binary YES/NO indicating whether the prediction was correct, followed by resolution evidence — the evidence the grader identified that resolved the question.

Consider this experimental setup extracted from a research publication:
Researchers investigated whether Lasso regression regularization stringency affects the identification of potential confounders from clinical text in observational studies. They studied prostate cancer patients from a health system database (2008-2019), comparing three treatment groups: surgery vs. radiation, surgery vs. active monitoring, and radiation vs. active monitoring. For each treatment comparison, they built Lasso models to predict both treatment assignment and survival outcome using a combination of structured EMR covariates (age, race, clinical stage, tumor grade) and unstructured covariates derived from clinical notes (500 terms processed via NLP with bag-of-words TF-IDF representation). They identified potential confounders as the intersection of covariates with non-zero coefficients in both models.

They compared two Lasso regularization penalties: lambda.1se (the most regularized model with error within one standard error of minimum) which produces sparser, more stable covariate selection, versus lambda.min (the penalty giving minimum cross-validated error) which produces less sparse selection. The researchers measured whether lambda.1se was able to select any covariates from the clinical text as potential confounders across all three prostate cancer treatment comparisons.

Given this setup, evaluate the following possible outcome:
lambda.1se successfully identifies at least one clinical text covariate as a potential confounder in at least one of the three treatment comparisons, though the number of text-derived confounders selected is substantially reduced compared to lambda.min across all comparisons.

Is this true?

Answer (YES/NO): NO